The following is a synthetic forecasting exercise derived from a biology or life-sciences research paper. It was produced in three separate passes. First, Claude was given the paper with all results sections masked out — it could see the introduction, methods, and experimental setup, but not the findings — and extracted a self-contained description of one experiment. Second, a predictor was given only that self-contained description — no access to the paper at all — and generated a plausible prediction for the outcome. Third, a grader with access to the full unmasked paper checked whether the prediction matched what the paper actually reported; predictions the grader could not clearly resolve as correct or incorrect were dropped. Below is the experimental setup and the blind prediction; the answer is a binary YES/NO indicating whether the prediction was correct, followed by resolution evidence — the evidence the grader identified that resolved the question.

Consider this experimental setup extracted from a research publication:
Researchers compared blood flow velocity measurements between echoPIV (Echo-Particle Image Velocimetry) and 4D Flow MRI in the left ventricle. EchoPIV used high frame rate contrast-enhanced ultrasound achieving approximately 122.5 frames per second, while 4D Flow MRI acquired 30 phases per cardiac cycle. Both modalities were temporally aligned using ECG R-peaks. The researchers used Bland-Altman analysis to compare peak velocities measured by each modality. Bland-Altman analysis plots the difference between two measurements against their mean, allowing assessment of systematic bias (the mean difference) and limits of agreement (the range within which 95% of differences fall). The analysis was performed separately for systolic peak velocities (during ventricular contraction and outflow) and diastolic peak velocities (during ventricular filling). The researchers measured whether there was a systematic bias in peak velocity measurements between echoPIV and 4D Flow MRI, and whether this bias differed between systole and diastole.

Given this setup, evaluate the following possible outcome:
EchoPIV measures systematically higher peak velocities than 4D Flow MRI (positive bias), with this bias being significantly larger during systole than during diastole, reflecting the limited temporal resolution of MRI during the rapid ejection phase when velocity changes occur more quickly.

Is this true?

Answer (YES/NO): NO